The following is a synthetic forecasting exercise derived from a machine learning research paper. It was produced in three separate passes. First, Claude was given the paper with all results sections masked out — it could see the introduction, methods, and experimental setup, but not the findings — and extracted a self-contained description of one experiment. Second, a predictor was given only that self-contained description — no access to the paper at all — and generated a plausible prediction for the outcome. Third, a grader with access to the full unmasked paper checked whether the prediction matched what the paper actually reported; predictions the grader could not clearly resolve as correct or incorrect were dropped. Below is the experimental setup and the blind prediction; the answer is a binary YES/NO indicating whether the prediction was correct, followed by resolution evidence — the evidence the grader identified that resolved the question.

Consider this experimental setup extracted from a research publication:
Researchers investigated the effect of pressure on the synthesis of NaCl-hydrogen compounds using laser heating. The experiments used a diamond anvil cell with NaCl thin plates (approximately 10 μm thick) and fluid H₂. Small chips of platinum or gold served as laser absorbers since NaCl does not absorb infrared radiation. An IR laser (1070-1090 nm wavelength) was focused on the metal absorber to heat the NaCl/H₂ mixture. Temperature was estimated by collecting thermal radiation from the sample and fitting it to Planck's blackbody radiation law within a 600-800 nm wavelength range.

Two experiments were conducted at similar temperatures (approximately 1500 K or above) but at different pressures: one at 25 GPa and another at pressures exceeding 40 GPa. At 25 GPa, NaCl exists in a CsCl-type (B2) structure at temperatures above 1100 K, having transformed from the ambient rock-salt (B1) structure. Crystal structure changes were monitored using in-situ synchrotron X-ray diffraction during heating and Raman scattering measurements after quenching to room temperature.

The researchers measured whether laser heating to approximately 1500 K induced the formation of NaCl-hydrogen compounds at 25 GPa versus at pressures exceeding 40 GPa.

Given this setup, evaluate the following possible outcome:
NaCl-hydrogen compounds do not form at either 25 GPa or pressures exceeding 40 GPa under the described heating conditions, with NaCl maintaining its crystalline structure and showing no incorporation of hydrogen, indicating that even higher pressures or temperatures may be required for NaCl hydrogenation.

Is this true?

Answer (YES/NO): NO